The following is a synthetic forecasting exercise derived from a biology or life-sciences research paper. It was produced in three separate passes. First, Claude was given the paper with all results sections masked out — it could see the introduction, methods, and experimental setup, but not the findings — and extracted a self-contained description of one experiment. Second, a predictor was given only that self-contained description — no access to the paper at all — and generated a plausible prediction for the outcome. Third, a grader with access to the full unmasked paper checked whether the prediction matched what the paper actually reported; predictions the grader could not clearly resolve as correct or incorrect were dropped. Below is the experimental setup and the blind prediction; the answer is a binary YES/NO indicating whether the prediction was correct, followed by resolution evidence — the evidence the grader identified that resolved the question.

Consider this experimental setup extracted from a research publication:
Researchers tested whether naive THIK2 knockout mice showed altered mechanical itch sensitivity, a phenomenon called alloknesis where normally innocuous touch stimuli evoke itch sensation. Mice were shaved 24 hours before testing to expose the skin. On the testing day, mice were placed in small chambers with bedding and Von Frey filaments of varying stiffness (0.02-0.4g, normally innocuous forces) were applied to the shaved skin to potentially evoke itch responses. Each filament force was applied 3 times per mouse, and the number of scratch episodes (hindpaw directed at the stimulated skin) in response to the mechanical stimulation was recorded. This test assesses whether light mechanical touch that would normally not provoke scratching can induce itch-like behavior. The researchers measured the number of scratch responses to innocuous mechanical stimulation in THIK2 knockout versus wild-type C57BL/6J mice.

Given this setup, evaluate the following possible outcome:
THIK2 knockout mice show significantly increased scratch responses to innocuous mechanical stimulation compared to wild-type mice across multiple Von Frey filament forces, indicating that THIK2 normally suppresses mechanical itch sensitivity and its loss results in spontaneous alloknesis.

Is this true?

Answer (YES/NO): NO